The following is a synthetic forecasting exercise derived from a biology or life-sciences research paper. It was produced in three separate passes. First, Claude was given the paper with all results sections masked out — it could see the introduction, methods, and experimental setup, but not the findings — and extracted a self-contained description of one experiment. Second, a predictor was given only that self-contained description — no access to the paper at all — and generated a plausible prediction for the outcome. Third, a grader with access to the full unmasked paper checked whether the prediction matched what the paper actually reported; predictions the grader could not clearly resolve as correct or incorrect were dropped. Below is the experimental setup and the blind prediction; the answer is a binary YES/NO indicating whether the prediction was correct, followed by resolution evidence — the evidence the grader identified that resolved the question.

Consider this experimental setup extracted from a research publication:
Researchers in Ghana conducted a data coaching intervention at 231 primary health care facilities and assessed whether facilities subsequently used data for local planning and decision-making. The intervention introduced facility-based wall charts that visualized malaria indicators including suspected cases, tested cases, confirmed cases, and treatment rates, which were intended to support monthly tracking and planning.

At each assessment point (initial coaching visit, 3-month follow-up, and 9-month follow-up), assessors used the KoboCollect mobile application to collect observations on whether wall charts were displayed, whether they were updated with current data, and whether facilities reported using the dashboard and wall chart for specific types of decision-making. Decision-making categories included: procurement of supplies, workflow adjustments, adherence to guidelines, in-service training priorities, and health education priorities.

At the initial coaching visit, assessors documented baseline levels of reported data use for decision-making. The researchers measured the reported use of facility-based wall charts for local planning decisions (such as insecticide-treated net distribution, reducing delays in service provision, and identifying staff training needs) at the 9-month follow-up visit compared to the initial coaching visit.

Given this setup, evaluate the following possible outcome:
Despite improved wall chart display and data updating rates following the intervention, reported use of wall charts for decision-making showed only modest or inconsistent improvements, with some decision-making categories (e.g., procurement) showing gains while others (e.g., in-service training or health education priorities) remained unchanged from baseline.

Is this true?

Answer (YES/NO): NO